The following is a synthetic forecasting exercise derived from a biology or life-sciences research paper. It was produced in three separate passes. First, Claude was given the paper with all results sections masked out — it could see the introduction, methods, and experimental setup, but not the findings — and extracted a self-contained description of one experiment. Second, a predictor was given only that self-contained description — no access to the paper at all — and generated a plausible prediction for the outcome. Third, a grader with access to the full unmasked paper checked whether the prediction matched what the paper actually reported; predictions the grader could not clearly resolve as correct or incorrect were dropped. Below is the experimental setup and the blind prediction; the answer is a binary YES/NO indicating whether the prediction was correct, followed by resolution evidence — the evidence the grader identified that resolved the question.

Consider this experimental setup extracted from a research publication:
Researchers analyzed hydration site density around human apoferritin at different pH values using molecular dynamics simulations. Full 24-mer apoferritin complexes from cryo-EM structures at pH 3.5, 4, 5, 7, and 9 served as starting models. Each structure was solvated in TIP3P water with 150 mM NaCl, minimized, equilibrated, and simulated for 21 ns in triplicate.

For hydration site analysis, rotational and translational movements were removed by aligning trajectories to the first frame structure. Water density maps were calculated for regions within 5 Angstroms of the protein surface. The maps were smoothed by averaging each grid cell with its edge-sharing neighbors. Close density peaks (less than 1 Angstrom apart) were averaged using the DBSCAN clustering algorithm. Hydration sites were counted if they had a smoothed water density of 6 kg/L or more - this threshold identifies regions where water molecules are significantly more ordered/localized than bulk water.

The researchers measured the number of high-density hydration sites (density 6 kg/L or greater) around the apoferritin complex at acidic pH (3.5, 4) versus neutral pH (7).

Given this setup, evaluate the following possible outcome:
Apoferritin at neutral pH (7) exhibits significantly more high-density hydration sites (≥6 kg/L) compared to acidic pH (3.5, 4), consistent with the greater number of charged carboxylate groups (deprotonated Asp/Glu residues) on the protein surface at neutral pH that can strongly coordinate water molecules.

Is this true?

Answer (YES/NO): YES